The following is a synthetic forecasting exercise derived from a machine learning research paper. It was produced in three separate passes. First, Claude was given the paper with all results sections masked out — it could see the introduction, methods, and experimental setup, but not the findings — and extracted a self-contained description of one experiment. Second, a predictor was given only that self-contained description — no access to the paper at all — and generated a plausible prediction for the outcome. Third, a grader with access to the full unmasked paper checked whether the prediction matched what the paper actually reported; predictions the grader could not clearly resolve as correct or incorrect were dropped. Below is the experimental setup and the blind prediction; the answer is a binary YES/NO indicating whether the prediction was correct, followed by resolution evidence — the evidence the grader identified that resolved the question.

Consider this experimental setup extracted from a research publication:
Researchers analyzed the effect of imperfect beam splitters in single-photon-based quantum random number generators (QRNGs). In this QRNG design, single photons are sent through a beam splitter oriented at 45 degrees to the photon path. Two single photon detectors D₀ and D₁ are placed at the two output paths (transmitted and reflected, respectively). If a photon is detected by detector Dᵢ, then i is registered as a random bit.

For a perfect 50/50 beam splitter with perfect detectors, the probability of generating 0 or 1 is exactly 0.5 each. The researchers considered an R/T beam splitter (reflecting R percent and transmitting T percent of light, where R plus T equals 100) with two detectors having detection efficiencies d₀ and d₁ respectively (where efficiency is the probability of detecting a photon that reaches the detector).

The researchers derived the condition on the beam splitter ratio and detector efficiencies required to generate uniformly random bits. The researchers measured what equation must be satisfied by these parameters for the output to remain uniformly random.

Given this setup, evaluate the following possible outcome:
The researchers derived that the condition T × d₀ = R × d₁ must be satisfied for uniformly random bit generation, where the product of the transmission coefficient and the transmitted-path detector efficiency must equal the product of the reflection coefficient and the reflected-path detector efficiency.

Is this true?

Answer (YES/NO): YES